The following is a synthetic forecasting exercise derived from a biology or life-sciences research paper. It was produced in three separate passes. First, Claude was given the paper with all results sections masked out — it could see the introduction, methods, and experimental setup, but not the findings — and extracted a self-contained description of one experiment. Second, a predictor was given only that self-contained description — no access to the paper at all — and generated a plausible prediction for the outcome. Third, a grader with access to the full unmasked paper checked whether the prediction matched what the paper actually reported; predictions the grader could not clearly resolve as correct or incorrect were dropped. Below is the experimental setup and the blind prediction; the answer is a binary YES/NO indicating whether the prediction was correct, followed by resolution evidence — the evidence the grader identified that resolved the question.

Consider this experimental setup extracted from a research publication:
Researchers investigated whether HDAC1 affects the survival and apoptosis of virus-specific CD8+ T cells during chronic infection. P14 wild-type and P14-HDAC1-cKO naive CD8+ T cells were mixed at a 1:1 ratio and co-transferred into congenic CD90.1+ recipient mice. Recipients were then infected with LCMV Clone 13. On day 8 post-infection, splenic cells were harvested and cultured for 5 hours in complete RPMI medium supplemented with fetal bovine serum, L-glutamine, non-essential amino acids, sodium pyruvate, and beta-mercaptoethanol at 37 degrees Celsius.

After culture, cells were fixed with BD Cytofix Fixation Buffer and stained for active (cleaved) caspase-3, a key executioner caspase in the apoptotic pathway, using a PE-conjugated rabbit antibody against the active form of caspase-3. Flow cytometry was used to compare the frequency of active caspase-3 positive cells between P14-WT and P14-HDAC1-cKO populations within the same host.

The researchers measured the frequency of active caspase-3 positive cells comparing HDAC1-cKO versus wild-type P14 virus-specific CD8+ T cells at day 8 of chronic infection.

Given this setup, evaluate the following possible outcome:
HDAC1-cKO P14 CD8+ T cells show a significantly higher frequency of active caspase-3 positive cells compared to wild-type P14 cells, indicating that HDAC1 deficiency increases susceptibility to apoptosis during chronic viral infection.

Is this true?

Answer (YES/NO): NO